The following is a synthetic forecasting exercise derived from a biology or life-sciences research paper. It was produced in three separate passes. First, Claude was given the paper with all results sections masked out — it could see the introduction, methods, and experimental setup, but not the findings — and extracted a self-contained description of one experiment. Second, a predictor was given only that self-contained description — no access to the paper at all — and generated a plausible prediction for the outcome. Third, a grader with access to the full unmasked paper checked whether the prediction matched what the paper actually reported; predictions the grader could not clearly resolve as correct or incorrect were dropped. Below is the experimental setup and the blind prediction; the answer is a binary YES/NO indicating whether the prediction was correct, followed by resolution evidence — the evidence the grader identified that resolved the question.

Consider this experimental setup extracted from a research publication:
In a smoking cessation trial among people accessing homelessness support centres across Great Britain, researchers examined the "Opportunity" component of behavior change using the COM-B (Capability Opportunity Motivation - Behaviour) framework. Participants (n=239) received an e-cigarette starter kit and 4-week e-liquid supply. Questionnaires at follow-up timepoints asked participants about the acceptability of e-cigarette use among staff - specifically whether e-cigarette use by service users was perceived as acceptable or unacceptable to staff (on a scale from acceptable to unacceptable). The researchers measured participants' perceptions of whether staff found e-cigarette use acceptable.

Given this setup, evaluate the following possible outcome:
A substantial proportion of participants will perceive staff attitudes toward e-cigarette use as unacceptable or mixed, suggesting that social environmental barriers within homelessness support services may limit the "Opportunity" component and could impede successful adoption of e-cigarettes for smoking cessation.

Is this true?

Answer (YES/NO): NO